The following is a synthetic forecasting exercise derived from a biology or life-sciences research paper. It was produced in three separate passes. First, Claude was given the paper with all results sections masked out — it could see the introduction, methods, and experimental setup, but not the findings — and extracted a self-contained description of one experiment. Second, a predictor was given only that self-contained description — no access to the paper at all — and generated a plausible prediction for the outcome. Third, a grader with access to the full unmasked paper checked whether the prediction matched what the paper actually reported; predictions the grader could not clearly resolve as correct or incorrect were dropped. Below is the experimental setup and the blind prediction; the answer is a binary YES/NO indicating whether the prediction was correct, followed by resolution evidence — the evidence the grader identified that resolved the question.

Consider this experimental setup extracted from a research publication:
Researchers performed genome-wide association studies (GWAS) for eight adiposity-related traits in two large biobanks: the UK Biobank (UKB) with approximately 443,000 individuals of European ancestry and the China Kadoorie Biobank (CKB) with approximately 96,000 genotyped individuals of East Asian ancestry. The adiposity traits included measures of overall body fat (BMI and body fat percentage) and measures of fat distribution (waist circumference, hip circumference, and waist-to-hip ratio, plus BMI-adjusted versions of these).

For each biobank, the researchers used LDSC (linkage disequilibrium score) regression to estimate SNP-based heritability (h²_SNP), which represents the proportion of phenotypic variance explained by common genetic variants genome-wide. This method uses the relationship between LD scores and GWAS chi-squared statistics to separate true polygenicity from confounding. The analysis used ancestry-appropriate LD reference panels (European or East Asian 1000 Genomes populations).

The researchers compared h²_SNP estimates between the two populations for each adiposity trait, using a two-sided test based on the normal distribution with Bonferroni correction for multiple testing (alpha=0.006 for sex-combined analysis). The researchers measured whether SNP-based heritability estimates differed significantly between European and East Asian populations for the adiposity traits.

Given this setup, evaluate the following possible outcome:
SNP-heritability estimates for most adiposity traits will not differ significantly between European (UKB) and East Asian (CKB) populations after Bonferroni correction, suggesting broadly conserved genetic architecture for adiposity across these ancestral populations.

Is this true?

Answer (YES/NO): NO